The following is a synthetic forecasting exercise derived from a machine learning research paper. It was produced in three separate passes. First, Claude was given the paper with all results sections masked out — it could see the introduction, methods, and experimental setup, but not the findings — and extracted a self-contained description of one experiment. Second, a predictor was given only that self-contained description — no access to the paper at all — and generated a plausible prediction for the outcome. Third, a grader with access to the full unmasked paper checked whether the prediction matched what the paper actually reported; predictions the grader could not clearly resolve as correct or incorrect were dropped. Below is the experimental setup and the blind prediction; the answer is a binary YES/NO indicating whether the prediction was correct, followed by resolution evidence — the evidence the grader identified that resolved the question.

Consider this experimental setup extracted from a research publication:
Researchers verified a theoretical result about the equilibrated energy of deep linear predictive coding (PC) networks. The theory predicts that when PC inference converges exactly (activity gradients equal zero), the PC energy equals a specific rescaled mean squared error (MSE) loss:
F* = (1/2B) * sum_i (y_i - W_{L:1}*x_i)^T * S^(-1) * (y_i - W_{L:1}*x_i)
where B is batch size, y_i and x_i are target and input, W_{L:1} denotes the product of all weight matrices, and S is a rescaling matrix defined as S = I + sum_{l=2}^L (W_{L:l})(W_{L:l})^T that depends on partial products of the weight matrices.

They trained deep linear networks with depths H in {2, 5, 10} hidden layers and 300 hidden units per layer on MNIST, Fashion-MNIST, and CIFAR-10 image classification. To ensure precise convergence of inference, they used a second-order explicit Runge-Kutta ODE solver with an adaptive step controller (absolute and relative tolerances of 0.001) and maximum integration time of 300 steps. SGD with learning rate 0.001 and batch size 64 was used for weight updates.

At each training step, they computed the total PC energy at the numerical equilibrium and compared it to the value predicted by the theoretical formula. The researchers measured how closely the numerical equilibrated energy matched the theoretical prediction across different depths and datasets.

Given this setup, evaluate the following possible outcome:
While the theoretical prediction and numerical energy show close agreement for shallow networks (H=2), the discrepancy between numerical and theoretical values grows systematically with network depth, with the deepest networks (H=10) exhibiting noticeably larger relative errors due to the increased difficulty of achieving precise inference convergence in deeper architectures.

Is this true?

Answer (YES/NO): NO